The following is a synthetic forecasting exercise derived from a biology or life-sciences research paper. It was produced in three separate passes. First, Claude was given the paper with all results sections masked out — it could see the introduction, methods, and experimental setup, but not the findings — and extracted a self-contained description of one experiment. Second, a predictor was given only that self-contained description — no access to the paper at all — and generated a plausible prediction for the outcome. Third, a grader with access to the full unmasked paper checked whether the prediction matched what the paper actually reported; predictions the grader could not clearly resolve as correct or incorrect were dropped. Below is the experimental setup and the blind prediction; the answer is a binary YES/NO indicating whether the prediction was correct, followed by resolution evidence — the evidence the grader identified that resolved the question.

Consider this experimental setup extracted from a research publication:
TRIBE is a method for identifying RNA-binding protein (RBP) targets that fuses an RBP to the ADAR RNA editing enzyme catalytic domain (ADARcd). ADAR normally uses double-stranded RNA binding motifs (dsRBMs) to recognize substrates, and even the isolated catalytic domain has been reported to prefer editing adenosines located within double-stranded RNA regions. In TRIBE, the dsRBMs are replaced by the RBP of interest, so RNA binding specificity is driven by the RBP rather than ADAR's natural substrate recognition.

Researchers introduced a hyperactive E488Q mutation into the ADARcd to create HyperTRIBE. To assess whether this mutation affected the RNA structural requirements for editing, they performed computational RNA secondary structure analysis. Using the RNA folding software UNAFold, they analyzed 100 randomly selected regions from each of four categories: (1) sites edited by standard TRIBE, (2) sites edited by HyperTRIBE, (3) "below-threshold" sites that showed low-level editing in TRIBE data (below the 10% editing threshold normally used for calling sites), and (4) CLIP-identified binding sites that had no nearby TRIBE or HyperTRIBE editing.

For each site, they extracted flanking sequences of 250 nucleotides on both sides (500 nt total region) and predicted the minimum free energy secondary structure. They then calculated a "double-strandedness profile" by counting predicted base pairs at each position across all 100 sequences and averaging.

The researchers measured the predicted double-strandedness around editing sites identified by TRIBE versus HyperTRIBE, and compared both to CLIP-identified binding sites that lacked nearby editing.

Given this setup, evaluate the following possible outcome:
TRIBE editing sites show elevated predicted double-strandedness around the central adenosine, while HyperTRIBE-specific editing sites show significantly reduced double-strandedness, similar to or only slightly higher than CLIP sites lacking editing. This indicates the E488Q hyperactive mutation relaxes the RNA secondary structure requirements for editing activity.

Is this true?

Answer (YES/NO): NO